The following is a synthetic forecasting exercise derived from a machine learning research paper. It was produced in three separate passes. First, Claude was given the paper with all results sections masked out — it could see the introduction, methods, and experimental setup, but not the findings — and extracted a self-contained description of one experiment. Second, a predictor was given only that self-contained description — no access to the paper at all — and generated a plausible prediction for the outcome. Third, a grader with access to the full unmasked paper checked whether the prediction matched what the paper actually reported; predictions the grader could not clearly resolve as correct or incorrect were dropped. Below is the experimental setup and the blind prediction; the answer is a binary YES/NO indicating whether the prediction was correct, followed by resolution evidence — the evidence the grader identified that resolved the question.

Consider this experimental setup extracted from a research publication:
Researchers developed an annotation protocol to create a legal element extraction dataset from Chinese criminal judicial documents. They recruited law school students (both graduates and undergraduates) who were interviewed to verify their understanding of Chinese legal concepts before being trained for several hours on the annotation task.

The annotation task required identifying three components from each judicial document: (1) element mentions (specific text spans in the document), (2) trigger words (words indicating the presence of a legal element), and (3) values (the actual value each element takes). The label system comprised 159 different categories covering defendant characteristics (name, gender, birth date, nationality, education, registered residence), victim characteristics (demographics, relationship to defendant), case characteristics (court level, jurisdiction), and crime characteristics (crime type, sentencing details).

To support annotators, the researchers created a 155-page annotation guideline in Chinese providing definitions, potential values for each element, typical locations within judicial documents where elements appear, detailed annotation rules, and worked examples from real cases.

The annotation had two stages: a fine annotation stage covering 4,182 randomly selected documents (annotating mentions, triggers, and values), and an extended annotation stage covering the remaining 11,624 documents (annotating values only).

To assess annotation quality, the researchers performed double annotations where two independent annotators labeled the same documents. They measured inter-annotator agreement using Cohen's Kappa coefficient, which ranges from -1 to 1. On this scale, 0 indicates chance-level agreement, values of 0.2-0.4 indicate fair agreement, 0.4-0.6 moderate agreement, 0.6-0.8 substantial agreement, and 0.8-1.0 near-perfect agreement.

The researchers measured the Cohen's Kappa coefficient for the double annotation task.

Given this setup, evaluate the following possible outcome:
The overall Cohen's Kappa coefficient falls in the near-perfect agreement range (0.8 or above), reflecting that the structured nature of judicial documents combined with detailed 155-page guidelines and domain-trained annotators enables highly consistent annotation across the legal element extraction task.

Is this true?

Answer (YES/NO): NO